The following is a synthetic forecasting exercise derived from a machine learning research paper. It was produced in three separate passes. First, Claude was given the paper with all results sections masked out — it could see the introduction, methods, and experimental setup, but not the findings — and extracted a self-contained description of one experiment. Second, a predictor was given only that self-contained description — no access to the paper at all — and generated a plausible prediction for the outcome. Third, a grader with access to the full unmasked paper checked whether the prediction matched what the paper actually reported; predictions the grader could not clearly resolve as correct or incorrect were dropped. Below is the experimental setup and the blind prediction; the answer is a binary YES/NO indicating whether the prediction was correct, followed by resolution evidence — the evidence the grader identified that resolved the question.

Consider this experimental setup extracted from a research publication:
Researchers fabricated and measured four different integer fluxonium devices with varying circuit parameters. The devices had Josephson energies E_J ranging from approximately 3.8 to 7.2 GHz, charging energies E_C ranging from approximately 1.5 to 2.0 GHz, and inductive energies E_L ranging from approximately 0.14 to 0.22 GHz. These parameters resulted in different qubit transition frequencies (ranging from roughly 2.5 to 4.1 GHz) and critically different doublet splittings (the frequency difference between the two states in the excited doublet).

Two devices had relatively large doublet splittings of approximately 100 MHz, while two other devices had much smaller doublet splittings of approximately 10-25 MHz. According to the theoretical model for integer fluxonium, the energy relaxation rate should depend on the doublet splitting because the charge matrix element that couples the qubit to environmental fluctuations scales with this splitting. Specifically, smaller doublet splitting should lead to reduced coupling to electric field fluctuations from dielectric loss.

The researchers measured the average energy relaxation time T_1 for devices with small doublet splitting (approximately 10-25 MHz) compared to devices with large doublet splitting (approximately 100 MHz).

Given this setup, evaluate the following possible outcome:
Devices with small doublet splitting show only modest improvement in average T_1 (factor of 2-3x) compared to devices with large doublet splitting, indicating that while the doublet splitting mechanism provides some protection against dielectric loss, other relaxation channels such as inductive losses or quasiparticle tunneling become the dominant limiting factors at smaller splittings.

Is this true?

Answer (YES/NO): NO